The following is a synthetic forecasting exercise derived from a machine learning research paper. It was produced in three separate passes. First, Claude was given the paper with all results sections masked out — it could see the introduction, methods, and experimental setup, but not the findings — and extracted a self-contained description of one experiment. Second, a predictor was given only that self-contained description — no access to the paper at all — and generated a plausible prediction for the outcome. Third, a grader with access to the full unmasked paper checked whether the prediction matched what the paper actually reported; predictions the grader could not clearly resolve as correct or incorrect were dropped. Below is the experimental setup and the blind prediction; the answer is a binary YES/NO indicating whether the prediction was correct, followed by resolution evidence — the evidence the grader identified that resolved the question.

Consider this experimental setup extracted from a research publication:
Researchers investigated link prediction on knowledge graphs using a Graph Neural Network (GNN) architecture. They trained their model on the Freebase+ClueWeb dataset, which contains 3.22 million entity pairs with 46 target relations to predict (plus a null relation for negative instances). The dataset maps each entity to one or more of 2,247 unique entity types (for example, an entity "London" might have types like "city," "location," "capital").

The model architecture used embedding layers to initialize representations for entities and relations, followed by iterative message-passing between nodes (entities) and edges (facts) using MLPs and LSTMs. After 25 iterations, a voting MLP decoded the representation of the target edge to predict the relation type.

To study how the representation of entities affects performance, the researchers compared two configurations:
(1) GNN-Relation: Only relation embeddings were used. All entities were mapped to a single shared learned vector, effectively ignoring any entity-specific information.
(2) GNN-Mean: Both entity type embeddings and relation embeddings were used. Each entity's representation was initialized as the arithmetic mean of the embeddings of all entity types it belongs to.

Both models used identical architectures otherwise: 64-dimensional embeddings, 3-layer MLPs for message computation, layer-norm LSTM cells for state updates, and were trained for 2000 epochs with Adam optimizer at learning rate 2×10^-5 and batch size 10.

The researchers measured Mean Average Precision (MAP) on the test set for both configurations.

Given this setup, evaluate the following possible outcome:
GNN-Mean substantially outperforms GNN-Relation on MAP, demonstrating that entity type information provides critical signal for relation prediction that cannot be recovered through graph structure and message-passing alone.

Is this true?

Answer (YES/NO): NO